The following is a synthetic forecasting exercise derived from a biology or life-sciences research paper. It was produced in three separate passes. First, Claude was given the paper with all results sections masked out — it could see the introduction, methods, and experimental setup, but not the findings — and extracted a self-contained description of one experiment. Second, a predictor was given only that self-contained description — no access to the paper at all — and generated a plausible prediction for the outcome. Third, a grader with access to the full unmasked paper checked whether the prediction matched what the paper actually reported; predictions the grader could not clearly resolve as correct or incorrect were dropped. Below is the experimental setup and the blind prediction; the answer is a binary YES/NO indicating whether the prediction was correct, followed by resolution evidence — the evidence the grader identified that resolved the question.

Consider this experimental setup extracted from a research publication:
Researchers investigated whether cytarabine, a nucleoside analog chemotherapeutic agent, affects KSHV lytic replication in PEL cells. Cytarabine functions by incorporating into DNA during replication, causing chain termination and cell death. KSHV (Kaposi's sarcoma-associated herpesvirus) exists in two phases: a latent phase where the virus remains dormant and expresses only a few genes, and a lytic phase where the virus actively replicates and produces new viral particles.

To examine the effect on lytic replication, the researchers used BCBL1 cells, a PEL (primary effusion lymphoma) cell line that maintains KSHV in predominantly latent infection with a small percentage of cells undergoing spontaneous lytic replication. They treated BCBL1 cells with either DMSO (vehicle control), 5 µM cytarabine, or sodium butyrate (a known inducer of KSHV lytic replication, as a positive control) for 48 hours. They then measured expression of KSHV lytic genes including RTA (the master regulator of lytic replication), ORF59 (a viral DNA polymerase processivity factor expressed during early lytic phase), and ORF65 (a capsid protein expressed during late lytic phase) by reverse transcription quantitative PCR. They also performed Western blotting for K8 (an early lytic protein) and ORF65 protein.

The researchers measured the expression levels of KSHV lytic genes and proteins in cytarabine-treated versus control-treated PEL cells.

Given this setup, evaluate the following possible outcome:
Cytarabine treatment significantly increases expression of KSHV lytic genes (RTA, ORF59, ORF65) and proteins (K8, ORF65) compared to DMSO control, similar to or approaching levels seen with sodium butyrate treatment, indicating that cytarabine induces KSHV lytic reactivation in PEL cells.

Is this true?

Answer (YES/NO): NO